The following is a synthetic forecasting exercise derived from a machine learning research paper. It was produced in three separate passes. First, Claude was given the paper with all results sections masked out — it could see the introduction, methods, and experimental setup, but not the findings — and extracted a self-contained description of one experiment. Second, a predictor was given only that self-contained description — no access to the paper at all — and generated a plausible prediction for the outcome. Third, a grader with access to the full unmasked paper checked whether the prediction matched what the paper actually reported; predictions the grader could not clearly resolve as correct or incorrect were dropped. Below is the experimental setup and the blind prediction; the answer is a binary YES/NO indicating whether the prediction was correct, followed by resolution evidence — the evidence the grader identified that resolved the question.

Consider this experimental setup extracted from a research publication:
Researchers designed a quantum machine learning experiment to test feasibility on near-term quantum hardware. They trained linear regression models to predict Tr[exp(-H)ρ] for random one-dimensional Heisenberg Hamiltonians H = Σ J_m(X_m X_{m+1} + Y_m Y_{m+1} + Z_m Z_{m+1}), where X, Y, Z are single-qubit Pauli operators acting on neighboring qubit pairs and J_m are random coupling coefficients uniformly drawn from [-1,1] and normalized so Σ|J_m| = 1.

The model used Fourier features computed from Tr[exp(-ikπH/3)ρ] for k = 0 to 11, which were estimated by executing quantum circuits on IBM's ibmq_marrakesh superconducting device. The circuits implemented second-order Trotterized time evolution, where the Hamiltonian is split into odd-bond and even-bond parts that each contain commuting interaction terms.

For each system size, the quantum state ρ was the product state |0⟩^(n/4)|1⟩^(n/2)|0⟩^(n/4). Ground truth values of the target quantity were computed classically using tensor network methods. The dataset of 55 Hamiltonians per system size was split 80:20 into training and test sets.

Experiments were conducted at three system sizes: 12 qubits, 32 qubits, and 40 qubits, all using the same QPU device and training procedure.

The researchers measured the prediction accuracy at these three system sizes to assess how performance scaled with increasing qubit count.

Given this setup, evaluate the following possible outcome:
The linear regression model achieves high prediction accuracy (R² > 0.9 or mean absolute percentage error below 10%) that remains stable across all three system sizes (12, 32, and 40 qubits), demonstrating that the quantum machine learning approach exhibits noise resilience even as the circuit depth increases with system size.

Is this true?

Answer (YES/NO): NO